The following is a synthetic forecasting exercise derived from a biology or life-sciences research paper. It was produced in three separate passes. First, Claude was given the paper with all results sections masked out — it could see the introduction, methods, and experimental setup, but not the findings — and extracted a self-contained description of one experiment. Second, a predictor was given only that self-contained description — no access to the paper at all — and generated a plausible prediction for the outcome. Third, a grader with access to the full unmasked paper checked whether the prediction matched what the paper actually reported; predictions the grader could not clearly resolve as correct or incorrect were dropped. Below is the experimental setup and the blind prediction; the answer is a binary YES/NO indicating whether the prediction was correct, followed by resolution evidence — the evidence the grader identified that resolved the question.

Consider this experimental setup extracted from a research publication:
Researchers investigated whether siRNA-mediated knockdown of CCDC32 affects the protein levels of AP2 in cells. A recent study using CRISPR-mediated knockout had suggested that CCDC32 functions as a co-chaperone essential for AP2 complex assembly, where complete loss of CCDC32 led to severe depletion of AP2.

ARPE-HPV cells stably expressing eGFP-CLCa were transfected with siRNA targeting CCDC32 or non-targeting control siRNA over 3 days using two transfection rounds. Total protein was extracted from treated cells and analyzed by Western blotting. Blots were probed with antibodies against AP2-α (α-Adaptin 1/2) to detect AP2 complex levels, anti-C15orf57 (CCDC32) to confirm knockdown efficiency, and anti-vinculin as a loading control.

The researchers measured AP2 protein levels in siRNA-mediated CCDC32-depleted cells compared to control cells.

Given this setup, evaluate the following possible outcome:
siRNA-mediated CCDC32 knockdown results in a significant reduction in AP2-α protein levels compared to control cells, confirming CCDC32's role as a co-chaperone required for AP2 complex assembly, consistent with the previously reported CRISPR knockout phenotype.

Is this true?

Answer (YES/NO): NO